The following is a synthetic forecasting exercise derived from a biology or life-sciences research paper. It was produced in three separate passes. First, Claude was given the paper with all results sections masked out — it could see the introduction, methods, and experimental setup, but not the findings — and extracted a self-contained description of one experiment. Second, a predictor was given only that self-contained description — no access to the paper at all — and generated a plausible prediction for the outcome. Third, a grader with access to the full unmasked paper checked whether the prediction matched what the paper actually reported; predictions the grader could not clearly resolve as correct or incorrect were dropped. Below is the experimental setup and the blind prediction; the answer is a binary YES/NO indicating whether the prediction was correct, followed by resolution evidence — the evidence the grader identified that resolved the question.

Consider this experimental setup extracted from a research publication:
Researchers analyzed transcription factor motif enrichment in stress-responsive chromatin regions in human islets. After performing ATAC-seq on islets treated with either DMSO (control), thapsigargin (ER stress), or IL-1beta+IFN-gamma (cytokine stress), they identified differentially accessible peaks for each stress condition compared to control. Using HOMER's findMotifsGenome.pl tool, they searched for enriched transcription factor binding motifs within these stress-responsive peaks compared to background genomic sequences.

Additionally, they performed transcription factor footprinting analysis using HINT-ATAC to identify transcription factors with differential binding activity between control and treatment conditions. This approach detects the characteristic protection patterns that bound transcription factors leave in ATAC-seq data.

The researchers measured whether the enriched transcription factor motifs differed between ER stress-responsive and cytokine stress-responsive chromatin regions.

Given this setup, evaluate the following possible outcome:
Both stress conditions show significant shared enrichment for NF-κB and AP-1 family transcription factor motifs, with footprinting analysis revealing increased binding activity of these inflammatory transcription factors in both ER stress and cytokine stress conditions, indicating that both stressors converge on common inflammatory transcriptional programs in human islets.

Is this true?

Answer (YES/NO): NO